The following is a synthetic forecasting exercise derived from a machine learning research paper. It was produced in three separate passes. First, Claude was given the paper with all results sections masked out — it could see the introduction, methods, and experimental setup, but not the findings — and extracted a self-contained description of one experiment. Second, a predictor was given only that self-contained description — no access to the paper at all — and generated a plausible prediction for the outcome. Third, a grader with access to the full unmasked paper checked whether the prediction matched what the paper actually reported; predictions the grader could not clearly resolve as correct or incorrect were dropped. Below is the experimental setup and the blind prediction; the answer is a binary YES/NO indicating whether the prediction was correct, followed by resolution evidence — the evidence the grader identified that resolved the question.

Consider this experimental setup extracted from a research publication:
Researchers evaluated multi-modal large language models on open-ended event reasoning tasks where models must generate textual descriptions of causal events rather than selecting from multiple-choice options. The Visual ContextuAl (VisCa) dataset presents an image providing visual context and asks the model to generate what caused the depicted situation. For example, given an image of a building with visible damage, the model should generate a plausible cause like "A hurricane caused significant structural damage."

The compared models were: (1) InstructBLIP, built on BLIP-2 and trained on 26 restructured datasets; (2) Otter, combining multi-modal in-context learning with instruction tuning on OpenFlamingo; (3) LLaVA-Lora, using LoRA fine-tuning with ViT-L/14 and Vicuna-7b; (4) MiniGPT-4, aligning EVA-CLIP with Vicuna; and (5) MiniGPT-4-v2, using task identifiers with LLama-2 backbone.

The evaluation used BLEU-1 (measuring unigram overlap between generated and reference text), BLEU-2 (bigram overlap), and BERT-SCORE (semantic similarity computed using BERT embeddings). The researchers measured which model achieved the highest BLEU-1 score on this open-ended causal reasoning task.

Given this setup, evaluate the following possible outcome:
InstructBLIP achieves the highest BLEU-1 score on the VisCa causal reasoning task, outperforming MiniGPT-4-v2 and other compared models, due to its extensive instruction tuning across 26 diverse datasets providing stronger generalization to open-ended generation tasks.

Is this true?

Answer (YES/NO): NO